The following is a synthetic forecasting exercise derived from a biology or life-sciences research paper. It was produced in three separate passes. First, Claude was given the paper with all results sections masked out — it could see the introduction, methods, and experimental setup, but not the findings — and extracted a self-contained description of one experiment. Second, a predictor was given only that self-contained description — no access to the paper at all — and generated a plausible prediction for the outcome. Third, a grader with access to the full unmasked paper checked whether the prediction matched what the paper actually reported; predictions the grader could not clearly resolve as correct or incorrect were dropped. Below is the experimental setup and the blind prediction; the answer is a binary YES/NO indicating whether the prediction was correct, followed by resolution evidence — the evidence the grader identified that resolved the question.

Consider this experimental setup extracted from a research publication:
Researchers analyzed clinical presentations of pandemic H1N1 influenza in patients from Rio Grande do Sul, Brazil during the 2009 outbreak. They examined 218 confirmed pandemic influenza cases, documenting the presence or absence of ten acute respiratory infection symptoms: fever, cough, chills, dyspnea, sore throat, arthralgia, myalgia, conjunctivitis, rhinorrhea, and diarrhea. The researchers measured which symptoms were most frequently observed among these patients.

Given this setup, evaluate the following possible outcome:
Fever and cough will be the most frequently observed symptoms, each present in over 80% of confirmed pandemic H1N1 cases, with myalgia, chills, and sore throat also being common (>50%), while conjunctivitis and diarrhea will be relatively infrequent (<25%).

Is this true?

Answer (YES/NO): NO